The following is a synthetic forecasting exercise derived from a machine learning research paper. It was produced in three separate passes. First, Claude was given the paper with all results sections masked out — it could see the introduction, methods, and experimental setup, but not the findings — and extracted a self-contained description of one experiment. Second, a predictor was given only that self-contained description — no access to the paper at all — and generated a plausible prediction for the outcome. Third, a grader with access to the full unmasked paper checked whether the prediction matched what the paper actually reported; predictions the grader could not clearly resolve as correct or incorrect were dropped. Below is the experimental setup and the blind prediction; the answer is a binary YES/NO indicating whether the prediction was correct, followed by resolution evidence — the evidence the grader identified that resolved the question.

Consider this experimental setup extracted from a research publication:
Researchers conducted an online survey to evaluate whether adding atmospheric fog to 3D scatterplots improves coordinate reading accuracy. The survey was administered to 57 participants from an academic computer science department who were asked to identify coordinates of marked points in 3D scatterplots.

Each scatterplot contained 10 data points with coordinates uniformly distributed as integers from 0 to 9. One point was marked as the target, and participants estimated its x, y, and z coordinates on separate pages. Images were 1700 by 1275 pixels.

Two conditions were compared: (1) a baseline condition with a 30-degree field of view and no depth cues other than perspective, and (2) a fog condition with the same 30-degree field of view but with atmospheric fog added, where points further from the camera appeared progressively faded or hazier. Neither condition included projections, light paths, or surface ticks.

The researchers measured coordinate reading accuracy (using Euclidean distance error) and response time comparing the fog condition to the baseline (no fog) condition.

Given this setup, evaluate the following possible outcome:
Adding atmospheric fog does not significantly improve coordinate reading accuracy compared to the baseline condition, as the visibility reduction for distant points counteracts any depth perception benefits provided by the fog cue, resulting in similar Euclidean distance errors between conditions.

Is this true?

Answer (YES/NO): YES